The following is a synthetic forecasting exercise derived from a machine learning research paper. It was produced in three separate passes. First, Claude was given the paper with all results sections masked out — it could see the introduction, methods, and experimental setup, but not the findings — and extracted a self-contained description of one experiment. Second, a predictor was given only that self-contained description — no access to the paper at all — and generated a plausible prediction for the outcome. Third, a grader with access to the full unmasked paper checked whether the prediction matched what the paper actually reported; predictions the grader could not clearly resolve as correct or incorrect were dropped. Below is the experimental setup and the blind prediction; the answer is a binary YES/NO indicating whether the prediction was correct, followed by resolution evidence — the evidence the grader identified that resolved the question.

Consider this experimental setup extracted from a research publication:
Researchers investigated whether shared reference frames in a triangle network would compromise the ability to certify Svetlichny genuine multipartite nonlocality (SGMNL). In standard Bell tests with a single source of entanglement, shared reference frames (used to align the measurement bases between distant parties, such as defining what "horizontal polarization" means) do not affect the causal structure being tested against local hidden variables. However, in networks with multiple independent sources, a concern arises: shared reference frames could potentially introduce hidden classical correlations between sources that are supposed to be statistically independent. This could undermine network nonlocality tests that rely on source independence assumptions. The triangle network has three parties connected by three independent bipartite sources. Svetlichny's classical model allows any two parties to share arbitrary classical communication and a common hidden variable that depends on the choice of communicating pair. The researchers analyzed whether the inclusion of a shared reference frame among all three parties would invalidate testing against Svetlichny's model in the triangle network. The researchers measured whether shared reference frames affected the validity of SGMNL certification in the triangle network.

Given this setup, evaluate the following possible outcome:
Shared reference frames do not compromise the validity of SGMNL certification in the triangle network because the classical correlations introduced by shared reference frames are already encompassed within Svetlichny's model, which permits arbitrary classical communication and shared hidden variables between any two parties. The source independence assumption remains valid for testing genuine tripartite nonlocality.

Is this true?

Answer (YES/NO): YES